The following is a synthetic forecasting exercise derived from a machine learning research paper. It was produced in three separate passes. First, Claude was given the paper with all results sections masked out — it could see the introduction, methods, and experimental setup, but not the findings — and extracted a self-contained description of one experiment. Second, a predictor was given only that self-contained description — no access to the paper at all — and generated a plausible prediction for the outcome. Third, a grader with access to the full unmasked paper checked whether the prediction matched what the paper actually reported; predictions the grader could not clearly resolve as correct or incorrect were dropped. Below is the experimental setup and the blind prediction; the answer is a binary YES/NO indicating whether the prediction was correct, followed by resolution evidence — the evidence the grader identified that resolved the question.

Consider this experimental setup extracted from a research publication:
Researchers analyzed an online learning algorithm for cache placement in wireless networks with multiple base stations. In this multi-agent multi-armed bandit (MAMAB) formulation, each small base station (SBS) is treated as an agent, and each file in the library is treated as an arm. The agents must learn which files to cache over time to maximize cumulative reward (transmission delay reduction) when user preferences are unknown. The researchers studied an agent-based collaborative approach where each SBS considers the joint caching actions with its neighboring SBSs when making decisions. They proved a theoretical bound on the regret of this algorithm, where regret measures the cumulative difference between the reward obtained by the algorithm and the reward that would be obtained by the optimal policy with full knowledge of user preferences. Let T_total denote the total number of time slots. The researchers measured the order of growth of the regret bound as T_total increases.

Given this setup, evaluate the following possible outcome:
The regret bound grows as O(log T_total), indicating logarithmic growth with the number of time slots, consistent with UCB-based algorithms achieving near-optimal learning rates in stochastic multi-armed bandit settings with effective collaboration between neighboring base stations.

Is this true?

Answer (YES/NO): YES